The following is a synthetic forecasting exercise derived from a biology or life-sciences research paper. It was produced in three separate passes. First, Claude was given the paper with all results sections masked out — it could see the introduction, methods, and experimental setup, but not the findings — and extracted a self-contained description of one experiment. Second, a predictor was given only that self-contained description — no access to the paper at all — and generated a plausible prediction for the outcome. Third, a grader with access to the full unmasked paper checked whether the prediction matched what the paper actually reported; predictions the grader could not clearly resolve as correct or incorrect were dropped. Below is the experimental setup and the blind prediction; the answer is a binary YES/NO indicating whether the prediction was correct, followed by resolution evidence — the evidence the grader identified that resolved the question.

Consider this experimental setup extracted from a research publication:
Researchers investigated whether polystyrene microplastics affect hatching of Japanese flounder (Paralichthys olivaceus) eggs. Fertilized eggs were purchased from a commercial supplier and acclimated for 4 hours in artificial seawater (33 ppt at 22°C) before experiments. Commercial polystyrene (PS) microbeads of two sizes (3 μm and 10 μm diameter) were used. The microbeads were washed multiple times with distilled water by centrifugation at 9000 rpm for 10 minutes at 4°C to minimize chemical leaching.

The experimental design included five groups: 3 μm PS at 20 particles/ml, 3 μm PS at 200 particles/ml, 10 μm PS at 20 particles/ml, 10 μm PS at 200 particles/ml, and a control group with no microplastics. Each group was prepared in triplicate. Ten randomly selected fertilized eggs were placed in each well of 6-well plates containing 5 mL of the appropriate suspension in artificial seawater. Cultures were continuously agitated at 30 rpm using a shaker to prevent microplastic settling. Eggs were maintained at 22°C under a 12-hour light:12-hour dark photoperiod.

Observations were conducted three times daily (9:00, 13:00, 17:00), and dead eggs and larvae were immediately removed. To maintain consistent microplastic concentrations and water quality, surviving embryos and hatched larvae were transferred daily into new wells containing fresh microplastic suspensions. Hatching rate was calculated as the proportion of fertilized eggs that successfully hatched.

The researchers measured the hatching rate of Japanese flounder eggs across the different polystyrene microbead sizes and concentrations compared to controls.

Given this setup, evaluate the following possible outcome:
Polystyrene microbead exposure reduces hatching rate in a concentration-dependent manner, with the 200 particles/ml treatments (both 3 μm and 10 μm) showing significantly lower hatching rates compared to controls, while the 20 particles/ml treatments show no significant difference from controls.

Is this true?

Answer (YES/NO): NO